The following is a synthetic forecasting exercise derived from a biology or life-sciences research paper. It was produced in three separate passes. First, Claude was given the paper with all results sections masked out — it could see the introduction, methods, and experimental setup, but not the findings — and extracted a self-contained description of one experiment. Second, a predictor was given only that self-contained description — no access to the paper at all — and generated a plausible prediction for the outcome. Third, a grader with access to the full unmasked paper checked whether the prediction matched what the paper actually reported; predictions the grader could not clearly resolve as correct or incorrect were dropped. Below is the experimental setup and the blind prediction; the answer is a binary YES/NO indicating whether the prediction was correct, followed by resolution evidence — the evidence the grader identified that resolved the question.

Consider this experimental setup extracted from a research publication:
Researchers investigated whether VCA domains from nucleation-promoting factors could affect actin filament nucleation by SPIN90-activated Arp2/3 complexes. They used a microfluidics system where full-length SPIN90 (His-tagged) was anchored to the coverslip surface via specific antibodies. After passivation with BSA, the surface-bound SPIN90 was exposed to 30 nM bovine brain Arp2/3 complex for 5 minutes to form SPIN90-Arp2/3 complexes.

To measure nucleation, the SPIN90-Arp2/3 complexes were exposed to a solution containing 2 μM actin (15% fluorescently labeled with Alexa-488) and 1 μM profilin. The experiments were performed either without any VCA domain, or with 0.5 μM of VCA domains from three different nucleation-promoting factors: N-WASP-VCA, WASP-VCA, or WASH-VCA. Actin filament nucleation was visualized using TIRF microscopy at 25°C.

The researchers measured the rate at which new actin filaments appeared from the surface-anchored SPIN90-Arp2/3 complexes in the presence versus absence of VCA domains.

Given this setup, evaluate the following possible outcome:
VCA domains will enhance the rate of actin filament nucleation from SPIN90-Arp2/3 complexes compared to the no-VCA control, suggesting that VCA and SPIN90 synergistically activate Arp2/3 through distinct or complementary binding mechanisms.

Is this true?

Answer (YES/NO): YES